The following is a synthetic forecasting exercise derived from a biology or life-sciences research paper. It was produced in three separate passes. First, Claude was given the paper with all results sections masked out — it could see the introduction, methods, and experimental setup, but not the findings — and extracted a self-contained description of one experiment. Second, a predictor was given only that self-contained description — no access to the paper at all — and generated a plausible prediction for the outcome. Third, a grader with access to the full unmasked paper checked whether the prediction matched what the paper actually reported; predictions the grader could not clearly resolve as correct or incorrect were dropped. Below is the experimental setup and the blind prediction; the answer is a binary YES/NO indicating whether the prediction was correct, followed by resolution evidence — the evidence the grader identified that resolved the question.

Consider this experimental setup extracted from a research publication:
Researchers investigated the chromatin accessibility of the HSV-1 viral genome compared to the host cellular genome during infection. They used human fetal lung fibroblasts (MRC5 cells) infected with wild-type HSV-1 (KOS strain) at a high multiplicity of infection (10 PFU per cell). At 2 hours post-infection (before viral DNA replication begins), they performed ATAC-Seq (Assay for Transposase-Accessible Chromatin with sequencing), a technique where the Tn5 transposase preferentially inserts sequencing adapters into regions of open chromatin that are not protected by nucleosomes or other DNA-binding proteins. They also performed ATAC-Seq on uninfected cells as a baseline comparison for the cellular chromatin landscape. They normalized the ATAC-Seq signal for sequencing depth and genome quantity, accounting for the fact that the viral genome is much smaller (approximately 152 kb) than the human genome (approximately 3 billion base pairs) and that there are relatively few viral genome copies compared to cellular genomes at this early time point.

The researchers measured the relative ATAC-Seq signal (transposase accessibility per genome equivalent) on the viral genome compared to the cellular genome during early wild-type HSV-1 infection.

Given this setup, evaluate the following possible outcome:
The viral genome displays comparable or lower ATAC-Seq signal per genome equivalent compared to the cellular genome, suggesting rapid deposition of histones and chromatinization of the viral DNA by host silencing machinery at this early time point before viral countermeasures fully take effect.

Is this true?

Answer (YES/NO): NO